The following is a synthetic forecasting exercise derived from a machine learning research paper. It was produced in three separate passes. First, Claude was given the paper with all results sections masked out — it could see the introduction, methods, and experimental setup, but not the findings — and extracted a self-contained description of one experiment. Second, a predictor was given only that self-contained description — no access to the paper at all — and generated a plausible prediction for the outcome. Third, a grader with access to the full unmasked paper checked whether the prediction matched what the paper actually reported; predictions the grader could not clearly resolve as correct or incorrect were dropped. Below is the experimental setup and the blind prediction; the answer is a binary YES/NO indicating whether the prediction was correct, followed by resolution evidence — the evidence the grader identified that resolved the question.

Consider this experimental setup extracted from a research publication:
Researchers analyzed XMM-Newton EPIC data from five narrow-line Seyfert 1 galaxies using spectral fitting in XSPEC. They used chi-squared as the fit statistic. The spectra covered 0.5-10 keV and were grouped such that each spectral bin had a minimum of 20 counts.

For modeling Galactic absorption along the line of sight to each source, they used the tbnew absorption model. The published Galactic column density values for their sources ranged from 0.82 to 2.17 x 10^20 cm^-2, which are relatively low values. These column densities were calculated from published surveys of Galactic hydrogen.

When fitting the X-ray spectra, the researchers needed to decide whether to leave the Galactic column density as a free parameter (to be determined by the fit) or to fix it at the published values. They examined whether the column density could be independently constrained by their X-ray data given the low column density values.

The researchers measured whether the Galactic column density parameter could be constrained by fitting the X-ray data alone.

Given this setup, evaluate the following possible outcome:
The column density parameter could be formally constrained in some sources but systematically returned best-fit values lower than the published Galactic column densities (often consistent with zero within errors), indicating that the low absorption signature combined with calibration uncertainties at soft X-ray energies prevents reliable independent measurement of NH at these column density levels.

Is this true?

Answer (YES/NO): NO